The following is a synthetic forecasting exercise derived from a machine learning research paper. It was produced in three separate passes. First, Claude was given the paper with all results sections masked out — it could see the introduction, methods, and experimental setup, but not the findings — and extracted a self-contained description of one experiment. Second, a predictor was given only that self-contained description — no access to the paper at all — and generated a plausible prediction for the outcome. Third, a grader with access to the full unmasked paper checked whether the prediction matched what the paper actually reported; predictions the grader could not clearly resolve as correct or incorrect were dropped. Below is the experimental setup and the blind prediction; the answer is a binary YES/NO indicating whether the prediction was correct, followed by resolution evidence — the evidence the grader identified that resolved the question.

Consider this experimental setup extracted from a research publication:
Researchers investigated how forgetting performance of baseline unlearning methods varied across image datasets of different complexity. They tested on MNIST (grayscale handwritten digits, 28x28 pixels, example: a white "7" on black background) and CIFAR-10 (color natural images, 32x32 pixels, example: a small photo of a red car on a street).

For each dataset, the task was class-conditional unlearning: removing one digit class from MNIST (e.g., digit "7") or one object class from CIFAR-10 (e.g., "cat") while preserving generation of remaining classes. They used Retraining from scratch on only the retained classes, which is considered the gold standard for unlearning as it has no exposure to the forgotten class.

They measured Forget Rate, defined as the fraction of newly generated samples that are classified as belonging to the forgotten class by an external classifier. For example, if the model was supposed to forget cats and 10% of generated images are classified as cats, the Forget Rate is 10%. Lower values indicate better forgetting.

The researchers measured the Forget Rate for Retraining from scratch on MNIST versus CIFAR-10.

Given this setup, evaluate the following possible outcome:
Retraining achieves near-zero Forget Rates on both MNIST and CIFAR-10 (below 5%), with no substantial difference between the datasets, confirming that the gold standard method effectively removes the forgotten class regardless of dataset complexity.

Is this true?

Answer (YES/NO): NO